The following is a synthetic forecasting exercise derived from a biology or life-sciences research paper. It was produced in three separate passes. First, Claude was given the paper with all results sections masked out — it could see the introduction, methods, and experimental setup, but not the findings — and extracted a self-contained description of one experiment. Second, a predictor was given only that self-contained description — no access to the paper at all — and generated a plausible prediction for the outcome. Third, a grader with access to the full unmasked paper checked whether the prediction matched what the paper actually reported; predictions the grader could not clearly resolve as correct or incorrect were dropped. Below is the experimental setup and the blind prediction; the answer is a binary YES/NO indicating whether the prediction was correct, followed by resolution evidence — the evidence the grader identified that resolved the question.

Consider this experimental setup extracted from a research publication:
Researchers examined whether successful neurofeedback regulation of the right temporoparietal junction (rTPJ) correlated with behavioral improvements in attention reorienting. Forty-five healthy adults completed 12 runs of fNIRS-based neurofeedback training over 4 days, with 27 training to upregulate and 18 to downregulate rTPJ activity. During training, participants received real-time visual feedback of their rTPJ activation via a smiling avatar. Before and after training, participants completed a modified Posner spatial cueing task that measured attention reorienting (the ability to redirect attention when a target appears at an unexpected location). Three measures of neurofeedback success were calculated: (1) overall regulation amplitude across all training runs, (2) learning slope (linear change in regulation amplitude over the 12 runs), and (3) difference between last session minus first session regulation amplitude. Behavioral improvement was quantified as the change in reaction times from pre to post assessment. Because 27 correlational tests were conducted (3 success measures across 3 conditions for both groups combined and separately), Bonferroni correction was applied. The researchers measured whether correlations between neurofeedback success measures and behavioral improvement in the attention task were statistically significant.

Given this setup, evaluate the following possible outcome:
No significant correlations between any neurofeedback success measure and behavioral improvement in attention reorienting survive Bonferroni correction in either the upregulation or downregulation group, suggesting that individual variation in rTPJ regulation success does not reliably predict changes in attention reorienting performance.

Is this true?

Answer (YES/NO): NO